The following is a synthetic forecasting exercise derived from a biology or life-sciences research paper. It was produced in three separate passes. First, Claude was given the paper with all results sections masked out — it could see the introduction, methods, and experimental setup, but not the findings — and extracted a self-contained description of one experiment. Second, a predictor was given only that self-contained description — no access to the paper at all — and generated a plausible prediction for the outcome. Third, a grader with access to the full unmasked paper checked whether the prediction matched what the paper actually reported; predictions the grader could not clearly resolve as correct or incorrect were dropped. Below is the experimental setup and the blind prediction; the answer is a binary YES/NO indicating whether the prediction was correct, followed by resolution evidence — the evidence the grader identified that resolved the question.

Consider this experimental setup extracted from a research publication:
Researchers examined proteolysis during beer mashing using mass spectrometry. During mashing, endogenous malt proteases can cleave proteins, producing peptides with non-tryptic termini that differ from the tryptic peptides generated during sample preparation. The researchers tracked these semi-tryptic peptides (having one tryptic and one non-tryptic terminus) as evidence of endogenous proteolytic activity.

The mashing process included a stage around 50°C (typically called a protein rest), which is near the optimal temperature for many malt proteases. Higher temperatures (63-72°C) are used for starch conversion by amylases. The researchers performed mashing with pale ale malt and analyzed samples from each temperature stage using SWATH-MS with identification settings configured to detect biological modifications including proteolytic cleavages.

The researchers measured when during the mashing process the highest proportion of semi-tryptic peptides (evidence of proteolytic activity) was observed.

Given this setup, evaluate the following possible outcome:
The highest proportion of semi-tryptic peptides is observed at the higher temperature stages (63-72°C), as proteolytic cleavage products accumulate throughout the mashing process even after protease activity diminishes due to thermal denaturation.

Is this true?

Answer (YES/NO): NO